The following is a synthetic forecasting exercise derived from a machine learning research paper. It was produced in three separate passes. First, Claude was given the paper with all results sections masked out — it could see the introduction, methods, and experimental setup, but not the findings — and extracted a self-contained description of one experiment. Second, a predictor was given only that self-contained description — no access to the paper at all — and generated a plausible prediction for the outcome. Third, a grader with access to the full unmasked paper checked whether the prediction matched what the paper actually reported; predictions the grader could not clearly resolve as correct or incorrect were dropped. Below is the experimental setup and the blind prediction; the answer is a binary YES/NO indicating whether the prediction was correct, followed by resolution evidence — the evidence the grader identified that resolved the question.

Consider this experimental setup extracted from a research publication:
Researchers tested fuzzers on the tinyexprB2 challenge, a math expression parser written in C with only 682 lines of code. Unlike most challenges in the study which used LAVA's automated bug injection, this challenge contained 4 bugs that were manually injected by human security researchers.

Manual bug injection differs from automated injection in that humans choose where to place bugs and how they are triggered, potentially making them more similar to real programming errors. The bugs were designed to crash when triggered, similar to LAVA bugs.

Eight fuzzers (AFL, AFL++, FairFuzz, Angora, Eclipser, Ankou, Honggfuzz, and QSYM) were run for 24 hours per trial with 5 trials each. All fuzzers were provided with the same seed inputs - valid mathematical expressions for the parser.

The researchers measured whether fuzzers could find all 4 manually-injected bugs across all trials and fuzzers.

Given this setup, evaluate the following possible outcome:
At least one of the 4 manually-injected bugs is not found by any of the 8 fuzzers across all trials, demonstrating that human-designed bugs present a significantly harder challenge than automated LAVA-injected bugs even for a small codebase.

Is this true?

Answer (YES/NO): YES